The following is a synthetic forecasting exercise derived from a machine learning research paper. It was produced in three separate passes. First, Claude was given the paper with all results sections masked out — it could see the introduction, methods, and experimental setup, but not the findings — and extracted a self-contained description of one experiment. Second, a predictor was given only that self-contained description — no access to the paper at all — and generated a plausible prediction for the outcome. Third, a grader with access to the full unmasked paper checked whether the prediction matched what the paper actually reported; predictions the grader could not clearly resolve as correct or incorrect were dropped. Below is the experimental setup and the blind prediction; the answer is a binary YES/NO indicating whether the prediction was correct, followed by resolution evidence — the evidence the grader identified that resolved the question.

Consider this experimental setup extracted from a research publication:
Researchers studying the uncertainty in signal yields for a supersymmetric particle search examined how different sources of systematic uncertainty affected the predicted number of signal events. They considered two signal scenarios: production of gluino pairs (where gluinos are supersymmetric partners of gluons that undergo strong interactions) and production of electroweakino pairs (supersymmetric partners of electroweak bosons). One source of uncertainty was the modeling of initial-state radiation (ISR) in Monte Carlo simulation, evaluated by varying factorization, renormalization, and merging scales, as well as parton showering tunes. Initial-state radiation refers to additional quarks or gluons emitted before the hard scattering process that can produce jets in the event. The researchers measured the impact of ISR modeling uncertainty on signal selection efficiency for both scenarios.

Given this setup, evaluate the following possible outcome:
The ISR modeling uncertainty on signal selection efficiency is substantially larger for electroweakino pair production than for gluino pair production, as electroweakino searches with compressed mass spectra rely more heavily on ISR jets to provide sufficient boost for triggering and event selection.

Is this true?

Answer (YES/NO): YES